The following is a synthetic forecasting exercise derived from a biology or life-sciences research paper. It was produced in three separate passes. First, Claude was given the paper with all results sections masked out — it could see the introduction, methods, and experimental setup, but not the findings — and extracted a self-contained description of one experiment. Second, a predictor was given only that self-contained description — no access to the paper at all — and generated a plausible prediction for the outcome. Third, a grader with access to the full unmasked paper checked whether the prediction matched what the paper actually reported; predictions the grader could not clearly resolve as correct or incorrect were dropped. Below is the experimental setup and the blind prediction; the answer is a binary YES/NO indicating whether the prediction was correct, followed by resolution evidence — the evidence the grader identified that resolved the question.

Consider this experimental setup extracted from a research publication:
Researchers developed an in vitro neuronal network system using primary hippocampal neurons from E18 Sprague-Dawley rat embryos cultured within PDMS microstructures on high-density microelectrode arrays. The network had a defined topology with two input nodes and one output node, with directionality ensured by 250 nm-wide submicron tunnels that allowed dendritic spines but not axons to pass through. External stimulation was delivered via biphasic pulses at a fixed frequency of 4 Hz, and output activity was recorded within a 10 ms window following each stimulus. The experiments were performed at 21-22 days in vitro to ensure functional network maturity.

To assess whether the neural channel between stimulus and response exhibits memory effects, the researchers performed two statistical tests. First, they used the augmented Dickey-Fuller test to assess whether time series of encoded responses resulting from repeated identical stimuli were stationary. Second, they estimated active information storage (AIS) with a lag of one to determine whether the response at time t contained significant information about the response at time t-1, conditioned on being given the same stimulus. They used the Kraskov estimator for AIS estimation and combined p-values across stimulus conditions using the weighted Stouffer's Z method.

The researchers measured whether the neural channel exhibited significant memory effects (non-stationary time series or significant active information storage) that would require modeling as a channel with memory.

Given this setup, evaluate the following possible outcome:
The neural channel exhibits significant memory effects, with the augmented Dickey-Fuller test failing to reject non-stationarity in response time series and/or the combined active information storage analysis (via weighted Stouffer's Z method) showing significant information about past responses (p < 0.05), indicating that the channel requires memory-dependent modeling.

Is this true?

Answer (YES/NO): NO